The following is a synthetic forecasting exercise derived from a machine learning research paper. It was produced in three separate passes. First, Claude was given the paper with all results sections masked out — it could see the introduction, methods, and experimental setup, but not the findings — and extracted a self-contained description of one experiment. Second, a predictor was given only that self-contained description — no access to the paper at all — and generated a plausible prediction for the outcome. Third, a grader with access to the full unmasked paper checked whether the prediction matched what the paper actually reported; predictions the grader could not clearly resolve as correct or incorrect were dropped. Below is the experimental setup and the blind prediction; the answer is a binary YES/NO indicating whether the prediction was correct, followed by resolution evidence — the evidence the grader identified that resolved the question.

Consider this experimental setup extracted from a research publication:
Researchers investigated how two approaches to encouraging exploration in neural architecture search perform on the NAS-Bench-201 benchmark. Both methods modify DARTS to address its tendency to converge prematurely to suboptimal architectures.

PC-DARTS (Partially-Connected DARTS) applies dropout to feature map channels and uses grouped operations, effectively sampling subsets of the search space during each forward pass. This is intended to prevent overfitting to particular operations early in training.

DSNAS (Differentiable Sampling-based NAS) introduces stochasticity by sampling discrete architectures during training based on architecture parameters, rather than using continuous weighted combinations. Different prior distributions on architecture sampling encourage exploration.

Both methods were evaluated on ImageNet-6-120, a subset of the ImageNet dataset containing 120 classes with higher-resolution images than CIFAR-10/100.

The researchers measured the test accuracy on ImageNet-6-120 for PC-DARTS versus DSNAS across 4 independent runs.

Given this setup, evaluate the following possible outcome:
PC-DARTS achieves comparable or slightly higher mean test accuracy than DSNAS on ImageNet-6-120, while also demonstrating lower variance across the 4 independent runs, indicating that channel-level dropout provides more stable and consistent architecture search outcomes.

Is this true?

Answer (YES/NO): NO